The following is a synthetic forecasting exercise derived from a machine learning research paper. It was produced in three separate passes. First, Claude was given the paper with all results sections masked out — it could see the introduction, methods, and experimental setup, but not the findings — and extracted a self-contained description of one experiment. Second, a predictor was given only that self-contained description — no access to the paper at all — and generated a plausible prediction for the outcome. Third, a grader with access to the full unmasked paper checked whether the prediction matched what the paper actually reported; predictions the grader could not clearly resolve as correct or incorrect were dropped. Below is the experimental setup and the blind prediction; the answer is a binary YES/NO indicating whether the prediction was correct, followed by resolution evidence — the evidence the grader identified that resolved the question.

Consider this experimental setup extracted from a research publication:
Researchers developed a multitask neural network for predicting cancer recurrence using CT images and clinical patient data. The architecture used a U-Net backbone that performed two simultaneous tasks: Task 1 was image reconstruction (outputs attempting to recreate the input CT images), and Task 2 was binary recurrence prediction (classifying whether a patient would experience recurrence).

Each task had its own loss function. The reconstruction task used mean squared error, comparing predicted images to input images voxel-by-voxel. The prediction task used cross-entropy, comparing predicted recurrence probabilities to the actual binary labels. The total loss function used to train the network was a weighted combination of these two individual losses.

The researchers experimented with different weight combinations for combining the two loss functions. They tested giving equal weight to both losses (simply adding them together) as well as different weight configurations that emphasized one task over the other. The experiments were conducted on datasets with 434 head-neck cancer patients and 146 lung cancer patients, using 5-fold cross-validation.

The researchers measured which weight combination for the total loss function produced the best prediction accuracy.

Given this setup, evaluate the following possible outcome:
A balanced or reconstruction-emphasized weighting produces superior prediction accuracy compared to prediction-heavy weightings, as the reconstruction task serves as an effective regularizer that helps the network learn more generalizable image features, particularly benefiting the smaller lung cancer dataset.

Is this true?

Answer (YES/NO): NO